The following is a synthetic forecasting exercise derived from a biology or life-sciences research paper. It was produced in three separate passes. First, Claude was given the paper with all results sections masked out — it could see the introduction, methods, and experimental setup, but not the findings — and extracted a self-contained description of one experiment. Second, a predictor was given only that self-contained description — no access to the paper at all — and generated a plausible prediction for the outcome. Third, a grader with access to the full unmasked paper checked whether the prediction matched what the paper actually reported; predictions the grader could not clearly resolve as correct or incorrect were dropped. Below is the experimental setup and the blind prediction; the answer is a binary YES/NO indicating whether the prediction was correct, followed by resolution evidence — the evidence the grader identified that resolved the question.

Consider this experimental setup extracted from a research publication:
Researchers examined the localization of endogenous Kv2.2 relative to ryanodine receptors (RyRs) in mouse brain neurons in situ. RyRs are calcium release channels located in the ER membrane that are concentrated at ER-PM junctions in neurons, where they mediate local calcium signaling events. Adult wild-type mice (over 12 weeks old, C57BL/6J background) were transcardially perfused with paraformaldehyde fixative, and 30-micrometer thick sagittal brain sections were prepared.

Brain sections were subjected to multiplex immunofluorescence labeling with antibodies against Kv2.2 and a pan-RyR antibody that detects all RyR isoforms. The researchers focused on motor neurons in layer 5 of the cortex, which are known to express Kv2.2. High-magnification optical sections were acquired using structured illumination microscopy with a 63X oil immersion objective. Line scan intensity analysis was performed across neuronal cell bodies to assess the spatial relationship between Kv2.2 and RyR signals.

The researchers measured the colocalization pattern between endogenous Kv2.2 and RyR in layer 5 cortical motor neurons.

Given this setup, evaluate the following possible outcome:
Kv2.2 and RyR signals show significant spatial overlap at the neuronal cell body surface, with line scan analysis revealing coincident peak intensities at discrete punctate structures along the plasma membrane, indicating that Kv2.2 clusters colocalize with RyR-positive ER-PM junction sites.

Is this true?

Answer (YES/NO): YES